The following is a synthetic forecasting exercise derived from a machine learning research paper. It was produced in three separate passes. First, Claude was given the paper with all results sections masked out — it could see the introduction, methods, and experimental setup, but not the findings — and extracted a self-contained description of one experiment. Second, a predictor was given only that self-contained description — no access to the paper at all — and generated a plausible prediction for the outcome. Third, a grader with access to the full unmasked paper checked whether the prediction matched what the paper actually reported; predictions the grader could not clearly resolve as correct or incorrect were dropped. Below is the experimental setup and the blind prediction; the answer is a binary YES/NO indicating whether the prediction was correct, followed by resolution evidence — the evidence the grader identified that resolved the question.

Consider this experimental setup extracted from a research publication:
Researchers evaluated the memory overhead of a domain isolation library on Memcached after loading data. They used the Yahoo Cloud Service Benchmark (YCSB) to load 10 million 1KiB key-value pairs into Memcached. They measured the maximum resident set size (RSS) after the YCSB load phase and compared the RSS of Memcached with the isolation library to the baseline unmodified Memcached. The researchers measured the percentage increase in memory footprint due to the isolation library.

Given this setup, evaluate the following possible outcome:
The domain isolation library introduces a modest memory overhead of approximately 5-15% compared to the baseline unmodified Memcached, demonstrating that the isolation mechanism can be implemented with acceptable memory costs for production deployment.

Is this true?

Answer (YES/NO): NO